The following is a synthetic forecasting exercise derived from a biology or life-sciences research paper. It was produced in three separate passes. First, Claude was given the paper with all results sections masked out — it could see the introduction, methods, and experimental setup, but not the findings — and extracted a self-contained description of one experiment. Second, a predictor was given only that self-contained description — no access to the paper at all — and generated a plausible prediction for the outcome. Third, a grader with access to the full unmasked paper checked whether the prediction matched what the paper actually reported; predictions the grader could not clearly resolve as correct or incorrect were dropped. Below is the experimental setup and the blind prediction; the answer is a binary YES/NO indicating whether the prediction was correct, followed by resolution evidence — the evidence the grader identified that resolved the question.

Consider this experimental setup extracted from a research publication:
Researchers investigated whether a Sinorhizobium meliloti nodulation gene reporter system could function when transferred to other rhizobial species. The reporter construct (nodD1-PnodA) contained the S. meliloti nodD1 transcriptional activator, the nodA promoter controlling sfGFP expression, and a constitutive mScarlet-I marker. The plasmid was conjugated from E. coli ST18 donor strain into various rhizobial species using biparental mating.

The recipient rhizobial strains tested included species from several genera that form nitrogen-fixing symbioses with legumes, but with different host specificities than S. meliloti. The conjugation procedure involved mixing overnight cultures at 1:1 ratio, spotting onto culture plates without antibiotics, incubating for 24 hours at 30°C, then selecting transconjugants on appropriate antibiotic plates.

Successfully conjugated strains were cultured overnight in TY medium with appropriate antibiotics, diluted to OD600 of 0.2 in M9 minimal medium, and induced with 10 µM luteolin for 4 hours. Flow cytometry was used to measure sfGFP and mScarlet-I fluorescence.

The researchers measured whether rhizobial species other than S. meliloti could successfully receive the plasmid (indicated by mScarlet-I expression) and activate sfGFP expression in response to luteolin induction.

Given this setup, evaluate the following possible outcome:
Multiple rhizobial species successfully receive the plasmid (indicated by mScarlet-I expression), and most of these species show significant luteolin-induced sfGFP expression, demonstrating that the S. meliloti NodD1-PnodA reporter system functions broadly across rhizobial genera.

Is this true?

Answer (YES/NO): NO